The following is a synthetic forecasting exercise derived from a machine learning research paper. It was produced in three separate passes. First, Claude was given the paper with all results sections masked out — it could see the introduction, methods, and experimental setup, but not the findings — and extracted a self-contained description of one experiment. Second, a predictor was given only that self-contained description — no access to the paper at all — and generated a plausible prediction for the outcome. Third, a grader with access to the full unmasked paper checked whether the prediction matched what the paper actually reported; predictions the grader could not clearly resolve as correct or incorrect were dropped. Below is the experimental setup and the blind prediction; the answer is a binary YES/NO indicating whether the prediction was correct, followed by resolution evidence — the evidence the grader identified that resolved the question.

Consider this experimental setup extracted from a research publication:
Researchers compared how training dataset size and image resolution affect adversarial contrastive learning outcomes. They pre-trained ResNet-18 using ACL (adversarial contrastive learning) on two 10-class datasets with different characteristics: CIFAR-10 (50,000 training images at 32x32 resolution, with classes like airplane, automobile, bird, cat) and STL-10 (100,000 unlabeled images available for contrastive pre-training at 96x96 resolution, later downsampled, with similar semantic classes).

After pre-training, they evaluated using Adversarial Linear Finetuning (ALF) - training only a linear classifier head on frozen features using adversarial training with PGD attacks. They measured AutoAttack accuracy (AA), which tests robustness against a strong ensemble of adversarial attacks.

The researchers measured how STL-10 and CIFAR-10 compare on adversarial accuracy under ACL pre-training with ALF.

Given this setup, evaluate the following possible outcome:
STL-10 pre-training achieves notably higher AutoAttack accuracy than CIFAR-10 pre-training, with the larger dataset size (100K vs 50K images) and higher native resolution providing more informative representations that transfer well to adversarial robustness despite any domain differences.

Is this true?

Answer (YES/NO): NO